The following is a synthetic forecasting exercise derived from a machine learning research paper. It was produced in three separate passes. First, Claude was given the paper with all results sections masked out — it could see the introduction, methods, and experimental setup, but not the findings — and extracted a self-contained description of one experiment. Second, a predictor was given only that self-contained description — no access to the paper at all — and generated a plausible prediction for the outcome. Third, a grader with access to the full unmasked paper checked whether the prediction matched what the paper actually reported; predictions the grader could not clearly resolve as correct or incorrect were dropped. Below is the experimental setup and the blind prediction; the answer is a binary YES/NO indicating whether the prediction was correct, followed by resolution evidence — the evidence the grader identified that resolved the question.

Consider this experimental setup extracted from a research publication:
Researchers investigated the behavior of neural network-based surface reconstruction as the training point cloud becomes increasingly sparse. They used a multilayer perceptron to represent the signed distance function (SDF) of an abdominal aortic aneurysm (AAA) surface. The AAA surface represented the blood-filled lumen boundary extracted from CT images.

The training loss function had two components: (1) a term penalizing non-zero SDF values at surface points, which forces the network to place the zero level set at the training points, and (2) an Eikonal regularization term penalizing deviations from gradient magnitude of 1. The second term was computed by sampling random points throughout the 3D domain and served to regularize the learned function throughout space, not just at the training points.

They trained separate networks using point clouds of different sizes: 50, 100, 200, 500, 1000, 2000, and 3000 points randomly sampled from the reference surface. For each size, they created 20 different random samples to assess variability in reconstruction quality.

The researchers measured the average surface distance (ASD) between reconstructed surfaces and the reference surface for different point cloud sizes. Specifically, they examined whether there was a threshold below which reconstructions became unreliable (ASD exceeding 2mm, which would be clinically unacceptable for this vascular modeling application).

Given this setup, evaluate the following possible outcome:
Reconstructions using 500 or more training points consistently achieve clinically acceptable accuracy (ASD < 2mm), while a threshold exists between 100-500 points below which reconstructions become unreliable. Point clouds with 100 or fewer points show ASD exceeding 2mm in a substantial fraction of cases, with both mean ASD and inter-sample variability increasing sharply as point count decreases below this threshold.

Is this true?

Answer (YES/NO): NO